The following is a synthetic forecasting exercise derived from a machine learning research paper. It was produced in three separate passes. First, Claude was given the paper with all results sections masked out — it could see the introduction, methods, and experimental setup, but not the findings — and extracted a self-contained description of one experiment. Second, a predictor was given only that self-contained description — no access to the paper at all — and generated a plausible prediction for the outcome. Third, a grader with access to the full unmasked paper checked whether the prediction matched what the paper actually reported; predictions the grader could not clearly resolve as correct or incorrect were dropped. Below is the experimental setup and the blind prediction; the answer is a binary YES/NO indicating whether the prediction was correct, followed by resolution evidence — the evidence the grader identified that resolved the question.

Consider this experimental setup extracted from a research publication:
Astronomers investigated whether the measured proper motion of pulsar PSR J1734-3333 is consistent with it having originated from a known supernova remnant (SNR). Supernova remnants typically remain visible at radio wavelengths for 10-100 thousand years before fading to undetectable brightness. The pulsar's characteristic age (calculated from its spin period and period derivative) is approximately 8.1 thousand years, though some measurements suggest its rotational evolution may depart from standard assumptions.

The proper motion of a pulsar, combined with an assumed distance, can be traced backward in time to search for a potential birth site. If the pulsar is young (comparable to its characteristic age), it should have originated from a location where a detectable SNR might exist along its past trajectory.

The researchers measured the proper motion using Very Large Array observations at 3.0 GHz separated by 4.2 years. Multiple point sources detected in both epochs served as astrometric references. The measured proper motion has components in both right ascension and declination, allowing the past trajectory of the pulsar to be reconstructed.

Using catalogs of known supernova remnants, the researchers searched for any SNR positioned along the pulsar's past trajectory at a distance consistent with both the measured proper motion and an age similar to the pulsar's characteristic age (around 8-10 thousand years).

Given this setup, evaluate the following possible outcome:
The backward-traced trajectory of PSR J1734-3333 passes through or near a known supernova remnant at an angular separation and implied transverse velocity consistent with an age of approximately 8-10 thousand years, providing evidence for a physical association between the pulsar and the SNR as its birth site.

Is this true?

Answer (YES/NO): NO